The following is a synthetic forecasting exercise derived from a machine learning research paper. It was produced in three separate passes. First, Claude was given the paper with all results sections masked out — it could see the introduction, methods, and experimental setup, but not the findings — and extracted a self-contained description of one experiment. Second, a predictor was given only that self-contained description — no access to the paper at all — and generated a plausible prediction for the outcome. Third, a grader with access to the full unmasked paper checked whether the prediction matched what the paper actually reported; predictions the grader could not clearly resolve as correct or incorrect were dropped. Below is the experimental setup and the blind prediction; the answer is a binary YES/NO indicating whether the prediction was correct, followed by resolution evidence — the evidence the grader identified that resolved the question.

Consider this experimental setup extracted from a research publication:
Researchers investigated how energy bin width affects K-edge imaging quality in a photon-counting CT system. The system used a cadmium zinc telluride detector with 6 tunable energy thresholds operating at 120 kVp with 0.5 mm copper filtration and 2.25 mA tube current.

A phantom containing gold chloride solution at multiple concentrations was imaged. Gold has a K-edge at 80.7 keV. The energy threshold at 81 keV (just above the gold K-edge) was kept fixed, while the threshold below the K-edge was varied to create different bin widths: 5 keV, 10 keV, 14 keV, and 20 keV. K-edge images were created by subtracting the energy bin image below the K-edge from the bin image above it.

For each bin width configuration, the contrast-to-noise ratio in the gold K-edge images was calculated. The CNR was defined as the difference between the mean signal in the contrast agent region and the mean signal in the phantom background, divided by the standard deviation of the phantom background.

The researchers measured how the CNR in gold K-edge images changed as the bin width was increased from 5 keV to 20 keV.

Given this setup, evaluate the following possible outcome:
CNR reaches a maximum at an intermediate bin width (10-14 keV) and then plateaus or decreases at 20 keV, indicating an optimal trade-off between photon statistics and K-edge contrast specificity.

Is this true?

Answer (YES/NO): NO